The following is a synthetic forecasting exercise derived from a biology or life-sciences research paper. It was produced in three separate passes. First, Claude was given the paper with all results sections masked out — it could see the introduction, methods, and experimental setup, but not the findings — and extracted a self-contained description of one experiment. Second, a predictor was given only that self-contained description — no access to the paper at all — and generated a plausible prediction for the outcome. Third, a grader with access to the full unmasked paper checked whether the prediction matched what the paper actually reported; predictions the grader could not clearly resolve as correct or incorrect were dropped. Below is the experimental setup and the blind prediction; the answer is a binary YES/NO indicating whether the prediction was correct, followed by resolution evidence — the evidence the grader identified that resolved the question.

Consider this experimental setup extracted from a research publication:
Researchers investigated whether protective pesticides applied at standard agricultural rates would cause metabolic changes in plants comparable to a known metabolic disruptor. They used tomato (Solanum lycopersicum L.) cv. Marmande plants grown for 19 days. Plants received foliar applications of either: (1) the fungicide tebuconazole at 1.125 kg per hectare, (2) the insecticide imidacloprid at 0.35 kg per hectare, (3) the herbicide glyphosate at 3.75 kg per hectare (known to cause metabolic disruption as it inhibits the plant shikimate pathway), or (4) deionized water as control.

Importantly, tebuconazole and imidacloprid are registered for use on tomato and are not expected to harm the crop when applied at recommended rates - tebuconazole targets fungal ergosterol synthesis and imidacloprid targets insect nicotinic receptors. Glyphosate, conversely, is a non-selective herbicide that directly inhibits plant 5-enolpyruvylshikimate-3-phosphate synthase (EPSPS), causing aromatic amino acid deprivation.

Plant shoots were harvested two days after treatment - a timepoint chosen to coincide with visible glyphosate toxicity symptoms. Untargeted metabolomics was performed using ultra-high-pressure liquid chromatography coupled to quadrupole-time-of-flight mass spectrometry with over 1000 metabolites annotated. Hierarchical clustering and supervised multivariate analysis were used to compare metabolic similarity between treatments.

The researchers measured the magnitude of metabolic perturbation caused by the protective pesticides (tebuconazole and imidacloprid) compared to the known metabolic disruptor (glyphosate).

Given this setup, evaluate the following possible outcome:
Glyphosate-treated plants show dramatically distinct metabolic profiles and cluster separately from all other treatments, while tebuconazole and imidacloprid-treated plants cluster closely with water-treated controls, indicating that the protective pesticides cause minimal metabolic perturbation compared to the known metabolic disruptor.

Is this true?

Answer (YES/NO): NO